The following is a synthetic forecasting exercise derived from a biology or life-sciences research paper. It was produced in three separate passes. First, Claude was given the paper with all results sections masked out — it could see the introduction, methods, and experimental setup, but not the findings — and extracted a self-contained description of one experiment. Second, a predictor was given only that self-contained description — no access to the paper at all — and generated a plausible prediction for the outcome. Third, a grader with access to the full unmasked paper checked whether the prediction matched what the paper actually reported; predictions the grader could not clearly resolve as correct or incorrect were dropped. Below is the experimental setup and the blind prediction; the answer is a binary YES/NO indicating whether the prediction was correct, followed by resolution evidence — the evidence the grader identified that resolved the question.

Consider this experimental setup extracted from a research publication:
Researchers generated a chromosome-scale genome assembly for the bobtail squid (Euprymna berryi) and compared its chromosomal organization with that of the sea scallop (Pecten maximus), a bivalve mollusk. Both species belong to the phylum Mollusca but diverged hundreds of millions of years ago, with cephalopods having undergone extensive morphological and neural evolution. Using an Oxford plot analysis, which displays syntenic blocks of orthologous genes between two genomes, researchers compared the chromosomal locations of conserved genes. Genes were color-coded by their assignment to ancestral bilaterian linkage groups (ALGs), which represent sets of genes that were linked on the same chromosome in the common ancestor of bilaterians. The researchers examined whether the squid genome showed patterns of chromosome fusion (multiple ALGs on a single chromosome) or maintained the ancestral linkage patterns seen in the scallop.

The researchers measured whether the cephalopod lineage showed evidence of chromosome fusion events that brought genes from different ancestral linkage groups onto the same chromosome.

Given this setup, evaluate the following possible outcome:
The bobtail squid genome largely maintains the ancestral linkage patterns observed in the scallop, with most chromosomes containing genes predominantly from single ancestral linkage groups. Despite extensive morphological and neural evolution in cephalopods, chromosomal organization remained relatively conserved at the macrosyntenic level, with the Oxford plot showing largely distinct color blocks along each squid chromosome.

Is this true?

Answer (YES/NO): NO